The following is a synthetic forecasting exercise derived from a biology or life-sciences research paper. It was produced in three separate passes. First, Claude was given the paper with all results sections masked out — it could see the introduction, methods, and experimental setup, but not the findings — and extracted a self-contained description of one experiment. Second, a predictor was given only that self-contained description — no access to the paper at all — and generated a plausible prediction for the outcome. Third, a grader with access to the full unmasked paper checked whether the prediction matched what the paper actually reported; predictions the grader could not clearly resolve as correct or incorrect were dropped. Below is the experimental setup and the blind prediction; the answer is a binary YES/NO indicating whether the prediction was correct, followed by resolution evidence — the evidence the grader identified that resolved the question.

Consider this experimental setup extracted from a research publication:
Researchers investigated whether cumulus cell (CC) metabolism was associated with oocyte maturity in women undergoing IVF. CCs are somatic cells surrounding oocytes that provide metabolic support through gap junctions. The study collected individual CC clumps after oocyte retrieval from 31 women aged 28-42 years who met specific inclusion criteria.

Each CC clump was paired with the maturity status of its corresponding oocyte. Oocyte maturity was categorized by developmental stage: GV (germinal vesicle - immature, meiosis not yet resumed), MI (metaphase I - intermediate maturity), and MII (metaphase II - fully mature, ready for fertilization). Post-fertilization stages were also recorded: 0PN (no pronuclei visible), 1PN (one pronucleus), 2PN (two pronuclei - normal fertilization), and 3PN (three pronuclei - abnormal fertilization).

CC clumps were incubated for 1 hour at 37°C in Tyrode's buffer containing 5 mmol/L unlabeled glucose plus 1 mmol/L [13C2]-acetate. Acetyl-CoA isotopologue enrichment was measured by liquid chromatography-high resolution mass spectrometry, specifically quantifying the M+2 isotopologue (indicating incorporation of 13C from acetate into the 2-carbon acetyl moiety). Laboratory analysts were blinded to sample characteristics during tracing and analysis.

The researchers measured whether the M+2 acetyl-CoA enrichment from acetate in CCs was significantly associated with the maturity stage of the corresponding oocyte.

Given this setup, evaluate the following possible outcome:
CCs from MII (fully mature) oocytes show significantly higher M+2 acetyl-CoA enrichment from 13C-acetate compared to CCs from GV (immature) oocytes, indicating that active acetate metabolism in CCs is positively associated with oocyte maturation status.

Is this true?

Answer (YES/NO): NO